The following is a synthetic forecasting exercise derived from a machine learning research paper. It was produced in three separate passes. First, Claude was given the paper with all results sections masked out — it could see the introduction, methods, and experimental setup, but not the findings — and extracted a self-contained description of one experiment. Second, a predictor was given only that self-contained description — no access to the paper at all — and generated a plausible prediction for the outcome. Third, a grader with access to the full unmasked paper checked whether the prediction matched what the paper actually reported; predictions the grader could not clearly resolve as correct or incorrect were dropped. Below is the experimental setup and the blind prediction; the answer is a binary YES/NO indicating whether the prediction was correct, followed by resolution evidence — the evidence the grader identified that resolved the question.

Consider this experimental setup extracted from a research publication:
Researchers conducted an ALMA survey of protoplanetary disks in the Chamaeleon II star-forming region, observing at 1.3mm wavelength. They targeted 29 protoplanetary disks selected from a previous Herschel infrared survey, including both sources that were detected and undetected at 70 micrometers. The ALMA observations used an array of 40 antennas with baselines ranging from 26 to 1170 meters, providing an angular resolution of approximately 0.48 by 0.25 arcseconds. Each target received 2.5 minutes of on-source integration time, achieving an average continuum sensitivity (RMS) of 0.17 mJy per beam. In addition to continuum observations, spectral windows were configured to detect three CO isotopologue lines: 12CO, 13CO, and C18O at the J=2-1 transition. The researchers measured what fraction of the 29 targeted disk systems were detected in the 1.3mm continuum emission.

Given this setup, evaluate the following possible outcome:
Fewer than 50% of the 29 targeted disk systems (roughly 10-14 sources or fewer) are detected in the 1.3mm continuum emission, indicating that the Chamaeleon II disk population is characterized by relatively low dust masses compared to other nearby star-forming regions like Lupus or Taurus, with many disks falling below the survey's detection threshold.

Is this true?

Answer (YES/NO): NO